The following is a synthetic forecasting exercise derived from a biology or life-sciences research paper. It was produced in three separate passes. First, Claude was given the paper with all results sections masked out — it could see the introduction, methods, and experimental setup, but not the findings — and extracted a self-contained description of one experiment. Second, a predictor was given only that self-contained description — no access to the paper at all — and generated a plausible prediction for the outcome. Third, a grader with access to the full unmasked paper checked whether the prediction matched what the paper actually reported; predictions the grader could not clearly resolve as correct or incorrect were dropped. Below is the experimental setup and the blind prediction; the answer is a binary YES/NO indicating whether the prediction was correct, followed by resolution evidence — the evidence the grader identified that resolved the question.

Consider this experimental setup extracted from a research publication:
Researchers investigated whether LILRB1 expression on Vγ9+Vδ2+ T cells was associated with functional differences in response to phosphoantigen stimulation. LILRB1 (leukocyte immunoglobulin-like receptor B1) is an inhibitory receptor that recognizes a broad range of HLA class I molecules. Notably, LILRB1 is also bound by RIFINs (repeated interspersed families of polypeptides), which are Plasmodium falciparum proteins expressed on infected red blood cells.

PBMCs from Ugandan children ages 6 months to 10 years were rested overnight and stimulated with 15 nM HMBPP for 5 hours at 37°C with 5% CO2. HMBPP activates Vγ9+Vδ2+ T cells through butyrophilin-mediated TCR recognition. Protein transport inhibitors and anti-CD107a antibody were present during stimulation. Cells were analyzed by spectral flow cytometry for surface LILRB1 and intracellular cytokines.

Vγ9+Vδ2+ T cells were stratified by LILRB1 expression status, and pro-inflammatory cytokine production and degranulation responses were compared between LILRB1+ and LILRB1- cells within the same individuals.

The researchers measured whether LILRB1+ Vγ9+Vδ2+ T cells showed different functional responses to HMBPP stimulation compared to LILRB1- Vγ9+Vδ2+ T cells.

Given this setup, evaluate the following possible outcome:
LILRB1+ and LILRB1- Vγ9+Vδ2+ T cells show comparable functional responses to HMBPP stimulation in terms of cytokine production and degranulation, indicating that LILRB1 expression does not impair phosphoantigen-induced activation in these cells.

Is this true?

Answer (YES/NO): NO